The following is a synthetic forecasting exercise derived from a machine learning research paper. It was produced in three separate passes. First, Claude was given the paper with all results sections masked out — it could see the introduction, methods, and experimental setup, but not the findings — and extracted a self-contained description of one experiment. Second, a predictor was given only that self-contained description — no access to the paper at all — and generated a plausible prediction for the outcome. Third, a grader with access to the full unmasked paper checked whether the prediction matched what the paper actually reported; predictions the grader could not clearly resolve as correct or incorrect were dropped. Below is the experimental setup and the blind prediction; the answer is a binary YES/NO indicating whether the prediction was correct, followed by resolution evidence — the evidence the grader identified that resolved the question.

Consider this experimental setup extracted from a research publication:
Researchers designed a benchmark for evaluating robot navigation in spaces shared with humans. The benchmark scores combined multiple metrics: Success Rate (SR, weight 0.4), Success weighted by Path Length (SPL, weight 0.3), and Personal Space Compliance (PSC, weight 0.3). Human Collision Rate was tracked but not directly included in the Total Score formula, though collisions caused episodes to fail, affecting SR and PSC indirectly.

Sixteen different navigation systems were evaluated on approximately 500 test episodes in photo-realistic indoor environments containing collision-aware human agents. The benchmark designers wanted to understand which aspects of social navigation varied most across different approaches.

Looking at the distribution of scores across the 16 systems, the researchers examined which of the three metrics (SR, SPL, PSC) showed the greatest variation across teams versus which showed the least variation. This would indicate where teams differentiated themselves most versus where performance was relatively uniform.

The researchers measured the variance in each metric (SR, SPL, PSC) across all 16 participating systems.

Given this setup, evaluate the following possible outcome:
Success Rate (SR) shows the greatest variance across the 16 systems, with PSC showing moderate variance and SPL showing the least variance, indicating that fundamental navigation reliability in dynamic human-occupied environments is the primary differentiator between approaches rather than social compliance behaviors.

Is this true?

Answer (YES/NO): NO